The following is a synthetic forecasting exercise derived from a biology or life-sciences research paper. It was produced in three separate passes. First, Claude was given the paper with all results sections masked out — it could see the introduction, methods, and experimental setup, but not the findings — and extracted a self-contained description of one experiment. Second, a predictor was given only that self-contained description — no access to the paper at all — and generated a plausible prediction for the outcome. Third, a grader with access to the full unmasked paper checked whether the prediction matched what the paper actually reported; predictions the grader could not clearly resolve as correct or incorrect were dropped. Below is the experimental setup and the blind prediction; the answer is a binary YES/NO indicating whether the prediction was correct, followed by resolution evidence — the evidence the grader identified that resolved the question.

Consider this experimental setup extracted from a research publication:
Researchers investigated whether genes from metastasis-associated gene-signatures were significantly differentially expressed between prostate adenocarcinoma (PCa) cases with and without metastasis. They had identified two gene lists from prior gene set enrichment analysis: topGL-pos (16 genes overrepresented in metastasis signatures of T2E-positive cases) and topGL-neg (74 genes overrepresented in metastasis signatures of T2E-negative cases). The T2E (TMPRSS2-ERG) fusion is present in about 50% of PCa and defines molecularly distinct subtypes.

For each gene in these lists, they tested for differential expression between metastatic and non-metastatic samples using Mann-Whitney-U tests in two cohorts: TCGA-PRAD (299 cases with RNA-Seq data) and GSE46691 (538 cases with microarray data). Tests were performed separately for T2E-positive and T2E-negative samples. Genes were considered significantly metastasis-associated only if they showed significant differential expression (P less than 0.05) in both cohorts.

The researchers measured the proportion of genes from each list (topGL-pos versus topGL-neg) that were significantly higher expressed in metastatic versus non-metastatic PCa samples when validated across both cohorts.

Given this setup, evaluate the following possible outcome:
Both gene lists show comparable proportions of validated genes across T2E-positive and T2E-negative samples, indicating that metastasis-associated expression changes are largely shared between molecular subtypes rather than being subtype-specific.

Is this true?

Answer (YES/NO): NO